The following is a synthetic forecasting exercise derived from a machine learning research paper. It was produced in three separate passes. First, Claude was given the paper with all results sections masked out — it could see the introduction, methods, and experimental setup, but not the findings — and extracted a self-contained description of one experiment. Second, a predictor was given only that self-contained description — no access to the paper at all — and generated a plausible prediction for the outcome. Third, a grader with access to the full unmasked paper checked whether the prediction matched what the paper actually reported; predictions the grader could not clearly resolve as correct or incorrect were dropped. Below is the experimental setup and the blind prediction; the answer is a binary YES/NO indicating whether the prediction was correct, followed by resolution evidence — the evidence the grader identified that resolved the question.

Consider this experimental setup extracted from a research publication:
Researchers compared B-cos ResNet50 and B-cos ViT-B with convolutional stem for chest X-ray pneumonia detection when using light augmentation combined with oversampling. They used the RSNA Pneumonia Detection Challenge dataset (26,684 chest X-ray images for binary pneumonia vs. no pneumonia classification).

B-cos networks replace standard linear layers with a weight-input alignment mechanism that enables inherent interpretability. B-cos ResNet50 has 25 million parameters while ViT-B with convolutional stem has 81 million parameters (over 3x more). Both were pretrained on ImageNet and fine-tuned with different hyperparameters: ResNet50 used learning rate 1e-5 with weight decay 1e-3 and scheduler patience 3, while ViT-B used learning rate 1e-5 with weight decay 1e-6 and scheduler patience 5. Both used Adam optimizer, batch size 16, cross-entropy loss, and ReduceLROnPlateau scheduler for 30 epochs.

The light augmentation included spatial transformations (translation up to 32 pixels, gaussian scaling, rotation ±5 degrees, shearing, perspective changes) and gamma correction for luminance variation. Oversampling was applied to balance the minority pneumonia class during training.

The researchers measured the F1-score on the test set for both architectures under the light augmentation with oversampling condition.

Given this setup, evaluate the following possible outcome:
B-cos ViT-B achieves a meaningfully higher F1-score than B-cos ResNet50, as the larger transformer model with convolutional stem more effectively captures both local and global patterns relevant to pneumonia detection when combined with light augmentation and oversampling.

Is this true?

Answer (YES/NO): NO